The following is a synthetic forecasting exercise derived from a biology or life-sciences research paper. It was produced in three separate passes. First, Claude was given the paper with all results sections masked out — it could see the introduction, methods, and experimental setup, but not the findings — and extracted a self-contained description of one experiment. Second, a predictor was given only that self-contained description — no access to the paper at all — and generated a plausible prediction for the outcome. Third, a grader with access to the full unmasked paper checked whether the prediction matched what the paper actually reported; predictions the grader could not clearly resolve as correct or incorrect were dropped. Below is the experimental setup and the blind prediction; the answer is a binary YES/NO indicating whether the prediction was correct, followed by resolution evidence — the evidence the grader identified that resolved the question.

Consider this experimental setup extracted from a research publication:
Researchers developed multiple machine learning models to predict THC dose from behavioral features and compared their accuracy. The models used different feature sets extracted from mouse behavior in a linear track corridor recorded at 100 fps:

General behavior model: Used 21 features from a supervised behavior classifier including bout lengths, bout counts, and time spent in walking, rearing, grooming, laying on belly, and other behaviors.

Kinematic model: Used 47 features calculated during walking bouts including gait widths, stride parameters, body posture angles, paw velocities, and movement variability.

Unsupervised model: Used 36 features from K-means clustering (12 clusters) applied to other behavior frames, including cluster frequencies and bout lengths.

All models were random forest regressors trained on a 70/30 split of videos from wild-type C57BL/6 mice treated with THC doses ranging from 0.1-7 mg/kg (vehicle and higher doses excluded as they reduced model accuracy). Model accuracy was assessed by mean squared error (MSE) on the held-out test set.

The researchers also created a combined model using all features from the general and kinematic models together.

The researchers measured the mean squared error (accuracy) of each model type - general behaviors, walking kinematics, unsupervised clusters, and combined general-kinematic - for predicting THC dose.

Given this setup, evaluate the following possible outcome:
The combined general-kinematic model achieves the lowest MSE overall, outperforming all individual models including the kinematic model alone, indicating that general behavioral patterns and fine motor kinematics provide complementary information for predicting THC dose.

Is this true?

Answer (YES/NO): NO